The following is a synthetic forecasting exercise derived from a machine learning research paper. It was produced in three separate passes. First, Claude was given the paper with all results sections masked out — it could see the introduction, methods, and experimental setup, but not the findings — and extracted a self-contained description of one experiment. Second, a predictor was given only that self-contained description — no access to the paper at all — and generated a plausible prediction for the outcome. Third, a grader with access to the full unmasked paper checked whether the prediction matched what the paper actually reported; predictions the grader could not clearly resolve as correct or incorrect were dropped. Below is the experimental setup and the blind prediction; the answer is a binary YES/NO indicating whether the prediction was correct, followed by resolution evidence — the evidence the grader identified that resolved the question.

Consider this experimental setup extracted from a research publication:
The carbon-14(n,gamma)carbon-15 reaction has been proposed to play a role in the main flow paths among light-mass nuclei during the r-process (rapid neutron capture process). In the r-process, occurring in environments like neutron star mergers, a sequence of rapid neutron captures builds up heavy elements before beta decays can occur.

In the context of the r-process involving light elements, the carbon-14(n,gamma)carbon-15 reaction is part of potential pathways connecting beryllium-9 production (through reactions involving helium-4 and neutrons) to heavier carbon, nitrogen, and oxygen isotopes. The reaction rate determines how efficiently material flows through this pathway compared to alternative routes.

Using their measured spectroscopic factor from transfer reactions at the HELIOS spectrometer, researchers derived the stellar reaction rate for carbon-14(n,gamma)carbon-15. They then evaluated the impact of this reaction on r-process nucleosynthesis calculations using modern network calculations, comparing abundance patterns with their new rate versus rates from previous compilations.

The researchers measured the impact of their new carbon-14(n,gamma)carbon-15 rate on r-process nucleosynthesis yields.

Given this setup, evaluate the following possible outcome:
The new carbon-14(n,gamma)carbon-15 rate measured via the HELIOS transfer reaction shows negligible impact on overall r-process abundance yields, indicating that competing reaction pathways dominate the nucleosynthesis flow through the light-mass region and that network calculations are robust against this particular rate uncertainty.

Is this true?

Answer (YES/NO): YES